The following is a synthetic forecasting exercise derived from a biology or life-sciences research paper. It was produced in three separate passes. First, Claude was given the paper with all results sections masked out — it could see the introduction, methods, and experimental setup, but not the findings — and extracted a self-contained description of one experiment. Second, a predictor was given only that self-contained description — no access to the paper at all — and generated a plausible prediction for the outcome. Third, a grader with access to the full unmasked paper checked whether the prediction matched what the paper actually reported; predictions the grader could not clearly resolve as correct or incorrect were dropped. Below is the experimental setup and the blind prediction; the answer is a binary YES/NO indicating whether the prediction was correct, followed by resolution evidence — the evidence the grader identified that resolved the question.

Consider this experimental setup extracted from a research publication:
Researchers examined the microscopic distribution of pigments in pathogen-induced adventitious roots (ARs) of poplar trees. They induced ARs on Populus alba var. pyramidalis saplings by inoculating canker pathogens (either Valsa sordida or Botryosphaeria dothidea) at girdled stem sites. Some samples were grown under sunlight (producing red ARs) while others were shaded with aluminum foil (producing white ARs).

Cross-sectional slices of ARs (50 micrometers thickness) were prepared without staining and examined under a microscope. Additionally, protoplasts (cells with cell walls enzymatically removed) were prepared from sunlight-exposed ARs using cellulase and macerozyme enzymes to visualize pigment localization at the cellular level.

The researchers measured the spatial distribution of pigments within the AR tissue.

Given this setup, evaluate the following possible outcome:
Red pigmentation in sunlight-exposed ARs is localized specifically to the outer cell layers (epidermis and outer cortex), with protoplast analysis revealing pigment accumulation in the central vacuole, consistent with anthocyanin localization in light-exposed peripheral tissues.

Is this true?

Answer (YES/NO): YES